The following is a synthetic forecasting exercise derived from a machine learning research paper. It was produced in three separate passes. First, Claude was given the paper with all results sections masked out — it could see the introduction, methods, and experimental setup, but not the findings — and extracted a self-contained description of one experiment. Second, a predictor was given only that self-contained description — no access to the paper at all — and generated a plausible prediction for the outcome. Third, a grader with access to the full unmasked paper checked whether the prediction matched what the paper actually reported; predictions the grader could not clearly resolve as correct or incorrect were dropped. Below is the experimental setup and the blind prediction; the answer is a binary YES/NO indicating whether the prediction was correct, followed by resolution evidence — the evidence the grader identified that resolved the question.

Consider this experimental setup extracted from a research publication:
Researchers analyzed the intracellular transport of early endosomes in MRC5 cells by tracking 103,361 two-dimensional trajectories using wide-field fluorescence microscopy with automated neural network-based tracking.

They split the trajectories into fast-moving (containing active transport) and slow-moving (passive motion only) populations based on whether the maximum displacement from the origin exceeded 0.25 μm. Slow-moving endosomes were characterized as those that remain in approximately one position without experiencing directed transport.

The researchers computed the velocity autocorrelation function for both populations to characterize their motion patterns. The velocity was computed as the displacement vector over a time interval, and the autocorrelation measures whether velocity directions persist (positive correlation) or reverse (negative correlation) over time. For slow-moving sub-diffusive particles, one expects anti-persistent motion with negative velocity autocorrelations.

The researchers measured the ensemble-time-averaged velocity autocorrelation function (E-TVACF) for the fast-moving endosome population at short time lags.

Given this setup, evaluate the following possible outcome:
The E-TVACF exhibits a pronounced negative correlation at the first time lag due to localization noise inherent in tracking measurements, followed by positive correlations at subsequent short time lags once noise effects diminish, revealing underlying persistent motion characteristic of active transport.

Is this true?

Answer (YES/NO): NO